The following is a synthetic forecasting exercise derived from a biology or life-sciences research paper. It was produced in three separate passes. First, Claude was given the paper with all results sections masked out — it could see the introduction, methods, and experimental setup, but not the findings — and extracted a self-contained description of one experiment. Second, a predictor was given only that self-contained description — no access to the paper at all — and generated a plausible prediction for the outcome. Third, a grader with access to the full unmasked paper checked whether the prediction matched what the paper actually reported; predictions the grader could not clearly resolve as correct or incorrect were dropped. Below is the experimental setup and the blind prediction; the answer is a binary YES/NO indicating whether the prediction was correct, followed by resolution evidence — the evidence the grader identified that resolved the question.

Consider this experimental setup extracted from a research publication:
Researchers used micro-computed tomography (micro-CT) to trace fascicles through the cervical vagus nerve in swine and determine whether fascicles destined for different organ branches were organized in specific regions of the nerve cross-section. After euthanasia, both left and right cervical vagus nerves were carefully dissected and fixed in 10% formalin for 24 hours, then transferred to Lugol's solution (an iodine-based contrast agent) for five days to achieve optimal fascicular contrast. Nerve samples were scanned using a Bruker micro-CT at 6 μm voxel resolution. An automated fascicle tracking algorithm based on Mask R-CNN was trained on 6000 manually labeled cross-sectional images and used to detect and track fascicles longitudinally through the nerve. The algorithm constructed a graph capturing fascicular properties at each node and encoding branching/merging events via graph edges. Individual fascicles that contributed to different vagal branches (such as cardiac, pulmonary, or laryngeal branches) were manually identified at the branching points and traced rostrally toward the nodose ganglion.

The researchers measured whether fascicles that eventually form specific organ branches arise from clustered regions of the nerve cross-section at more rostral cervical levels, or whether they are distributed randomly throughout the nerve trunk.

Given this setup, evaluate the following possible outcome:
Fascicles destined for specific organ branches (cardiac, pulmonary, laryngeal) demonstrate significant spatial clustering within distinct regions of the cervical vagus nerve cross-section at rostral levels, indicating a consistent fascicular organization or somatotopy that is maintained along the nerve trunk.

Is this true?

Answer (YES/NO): YES